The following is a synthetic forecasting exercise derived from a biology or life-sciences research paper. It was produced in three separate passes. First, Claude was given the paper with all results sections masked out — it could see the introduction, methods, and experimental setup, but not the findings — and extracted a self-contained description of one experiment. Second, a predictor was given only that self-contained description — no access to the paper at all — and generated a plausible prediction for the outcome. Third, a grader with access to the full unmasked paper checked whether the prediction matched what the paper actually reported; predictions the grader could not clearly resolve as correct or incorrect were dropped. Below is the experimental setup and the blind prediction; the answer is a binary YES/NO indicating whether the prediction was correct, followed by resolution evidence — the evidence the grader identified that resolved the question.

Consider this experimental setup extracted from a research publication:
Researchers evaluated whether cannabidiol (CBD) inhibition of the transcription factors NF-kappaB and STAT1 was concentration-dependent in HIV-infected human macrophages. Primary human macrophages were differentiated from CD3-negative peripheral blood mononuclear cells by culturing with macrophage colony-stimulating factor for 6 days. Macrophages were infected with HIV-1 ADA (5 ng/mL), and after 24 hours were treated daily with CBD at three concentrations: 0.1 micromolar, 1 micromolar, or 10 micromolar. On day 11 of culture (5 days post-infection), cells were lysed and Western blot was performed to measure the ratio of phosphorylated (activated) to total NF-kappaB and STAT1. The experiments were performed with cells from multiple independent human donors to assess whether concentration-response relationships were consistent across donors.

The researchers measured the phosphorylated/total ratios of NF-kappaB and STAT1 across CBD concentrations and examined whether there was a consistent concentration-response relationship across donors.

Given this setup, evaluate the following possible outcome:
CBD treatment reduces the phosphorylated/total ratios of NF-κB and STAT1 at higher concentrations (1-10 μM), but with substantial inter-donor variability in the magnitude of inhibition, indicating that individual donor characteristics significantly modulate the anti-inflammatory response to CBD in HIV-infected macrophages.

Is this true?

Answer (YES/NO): NO